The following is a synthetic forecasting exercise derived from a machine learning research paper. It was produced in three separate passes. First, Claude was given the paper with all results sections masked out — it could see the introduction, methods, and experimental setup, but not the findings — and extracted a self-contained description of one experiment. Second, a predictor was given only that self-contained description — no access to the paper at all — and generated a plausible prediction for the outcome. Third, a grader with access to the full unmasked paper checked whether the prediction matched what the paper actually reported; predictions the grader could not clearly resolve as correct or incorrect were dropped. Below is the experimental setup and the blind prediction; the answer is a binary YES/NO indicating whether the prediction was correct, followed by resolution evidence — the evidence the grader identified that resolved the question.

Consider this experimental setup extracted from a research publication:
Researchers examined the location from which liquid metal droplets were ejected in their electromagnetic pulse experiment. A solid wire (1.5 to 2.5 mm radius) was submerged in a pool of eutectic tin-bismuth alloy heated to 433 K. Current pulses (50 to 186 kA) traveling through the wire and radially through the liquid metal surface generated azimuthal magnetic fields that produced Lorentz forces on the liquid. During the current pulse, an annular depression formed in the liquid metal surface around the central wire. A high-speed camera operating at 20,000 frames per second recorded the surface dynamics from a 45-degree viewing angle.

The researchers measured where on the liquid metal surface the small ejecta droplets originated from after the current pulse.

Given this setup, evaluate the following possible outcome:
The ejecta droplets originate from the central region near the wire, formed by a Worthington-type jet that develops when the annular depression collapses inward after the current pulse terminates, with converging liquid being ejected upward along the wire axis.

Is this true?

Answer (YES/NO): NO